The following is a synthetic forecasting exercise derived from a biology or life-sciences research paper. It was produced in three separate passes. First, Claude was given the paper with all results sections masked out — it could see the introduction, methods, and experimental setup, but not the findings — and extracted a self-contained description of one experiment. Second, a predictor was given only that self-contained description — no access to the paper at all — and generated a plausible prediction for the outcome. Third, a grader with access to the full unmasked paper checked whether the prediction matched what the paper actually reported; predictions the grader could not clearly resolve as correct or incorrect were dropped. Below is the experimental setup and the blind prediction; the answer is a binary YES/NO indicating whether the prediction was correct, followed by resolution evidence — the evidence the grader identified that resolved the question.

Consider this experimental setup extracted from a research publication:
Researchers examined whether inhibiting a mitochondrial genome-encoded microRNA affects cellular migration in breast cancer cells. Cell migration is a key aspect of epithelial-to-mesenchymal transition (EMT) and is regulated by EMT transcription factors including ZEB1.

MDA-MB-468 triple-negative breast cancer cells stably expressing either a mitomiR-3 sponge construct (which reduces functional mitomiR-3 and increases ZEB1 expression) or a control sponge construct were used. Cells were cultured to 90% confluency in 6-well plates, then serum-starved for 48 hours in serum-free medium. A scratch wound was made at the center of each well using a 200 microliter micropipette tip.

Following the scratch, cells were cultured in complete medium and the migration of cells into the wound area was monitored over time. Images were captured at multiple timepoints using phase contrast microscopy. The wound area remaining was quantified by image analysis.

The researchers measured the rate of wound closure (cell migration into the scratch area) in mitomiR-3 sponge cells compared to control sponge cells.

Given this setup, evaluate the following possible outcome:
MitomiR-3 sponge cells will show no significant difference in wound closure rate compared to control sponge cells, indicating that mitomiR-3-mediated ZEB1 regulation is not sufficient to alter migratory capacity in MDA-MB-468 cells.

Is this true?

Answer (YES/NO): NO